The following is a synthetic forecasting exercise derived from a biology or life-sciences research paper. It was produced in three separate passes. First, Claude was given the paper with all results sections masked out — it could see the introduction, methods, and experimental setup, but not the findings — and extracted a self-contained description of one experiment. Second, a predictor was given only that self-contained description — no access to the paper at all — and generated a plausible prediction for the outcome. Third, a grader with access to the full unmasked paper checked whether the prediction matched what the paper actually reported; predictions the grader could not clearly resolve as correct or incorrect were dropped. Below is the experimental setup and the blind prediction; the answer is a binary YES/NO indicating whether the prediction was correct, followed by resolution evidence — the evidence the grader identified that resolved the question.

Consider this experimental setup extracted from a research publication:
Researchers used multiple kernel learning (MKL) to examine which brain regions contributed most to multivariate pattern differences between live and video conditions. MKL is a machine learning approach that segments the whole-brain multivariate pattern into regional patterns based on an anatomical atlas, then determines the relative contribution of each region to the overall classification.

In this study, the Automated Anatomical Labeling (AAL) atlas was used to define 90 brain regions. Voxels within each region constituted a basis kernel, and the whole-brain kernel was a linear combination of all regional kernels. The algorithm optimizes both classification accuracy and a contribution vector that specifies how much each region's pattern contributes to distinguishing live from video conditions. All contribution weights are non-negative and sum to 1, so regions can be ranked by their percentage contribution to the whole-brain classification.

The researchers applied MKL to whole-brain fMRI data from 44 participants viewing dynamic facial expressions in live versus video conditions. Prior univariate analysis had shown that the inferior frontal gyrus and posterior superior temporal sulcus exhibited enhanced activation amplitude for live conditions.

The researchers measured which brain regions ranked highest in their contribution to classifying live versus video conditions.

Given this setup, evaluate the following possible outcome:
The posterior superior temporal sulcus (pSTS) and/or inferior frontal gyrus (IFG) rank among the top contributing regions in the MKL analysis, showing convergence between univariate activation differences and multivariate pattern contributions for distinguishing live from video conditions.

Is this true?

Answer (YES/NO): NO